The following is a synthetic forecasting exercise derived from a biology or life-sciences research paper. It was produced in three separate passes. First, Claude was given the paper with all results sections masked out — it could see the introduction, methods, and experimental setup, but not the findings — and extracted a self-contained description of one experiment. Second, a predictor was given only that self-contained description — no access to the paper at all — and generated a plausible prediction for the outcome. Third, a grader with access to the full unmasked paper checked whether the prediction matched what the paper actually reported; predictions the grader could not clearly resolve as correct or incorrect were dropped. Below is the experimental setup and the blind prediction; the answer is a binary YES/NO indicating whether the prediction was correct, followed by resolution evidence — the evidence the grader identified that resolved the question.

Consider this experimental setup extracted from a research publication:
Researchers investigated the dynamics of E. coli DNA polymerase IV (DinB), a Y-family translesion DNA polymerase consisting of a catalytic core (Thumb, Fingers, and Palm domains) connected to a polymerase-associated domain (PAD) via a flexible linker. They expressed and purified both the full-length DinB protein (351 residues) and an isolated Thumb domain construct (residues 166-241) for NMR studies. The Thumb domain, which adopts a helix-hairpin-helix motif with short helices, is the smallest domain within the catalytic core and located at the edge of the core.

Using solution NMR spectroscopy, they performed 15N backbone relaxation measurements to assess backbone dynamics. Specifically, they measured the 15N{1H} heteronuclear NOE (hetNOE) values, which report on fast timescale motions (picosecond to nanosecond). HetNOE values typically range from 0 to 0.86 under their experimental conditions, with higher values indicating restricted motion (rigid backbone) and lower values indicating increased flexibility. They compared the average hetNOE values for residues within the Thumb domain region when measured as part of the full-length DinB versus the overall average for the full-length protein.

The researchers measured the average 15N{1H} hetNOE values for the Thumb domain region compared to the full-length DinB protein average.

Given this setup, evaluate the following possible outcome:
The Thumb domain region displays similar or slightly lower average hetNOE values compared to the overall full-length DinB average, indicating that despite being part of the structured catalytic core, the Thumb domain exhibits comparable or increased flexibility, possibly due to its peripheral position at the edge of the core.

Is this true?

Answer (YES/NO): YES